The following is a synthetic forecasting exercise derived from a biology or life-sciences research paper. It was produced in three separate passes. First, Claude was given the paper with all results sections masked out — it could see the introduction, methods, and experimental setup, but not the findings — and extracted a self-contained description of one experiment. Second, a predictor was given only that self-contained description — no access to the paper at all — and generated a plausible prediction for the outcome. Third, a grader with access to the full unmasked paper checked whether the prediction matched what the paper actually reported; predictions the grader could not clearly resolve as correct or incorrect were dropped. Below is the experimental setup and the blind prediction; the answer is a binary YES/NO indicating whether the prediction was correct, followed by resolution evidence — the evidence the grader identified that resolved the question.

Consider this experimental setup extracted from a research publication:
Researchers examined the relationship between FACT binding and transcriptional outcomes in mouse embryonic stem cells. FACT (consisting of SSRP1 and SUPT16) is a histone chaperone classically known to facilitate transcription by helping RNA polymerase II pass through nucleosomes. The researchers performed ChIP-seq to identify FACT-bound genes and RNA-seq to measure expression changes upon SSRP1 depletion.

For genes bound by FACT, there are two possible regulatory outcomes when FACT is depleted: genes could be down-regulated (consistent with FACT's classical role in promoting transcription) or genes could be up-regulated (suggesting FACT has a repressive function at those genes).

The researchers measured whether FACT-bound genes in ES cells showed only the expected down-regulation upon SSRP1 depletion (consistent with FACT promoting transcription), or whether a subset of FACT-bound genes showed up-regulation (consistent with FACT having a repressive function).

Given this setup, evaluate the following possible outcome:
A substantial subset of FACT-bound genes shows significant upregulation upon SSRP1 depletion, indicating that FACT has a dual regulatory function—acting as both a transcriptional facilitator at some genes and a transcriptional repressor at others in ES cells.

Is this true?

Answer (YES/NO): YES